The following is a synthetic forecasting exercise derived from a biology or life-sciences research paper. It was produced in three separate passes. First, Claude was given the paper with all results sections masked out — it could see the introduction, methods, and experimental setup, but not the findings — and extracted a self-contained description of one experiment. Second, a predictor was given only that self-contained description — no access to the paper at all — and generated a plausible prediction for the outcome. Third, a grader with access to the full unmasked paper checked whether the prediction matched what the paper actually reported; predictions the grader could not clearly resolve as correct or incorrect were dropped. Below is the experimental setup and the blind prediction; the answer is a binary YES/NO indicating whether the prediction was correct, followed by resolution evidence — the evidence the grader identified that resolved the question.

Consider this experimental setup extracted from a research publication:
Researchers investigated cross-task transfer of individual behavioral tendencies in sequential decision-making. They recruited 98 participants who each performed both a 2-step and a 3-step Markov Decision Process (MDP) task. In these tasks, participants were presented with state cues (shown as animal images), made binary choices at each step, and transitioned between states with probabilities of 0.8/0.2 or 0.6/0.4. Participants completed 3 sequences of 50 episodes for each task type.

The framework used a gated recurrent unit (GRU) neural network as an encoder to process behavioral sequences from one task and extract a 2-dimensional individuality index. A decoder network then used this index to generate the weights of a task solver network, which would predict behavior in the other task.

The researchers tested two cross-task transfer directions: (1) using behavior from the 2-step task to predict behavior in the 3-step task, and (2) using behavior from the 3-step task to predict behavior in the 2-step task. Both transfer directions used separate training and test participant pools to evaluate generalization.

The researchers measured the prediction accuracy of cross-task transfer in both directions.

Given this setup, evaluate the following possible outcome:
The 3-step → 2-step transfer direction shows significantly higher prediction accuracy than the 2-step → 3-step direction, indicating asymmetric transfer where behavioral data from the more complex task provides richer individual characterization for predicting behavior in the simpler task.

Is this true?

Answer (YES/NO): NO